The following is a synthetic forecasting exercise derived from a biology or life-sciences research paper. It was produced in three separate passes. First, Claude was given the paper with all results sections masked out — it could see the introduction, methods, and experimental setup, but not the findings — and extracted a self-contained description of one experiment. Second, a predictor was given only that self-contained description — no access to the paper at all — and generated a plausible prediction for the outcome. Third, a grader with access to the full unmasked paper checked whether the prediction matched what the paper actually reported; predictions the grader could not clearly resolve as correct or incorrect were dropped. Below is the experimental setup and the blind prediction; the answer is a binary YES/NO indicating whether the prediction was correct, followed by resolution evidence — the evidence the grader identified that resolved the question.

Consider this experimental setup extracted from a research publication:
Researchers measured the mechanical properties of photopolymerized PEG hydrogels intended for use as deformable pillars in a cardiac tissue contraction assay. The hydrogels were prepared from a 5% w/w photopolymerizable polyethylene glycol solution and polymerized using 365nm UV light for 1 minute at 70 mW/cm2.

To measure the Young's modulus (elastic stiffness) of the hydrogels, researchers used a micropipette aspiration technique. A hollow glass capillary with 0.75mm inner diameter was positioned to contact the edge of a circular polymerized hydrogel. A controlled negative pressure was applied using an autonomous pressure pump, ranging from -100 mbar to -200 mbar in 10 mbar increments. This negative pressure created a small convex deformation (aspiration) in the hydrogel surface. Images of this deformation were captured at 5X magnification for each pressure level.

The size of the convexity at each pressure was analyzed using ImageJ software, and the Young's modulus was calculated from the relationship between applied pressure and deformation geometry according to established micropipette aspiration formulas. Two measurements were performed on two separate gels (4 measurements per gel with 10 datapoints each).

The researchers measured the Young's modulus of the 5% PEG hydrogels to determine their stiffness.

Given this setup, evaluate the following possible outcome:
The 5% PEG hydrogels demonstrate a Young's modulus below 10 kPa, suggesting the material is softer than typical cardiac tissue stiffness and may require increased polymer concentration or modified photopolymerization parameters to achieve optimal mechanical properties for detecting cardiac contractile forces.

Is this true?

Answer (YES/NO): NO